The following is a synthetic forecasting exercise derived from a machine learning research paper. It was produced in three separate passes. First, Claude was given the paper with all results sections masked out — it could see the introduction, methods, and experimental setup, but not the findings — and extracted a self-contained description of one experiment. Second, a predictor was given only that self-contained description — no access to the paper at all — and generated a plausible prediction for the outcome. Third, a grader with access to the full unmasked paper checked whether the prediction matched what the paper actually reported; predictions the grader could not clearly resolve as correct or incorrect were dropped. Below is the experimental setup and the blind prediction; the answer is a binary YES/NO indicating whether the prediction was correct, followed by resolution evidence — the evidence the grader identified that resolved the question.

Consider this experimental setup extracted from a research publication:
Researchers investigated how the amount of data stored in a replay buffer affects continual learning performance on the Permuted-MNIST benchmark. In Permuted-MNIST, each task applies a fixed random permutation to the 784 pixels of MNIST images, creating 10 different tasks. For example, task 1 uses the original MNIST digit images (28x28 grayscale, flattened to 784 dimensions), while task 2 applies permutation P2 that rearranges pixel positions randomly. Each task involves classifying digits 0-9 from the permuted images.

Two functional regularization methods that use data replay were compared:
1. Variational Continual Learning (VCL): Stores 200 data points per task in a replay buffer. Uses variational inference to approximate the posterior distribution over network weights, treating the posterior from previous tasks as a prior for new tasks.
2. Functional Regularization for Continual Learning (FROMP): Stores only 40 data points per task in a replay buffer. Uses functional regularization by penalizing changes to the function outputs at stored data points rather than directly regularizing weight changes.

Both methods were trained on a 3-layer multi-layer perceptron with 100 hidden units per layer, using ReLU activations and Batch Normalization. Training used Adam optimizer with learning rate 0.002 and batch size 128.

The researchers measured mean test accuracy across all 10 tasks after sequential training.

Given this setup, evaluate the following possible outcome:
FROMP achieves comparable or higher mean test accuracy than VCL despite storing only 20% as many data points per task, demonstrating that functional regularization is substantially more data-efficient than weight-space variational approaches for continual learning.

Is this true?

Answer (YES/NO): YES